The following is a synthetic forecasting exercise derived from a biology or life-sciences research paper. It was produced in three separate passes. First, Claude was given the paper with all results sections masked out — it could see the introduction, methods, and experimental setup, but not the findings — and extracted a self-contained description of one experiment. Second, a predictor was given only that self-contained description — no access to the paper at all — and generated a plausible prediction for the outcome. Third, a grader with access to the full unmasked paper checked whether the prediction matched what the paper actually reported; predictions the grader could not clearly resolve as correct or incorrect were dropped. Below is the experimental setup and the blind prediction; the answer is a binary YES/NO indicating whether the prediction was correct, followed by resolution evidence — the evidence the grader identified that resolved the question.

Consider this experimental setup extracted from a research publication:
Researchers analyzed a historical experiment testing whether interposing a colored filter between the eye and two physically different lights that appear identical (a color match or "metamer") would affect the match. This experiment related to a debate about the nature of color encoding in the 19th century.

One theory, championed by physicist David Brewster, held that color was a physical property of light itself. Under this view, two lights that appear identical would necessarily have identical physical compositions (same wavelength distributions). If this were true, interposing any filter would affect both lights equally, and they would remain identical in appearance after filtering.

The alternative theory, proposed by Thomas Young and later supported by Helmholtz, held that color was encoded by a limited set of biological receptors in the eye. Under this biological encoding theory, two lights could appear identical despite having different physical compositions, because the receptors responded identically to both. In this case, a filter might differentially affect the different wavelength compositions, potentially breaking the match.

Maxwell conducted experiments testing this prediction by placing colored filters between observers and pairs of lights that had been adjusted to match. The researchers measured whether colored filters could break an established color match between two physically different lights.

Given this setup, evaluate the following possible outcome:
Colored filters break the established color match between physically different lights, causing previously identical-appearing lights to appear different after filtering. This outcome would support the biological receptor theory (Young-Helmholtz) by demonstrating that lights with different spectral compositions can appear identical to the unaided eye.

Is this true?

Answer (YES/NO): YES